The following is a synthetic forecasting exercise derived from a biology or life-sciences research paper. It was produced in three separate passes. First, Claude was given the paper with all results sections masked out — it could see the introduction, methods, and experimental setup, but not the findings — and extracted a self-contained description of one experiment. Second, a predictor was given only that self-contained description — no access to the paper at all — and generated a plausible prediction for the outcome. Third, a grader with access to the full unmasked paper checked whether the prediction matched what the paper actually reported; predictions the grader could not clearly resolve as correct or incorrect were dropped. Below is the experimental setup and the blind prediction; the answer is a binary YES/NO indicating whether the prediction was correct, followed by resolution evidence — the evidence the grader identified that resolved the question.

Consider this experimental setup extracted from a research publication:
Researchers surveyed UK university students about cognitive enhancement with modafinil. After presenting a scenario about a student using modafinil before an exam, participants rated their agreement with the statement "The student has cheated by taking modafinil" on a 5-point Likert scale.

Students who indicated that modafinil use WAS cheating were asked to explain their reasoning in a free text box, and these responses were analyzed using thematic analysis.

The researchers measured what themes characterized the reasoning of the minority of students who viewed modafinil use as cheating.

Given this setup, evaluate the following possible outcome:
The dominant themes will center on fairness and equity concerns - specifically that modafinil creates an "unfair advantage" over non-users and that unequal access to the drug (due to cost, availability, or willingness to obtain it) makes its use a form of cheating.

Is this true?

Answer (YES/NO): YES